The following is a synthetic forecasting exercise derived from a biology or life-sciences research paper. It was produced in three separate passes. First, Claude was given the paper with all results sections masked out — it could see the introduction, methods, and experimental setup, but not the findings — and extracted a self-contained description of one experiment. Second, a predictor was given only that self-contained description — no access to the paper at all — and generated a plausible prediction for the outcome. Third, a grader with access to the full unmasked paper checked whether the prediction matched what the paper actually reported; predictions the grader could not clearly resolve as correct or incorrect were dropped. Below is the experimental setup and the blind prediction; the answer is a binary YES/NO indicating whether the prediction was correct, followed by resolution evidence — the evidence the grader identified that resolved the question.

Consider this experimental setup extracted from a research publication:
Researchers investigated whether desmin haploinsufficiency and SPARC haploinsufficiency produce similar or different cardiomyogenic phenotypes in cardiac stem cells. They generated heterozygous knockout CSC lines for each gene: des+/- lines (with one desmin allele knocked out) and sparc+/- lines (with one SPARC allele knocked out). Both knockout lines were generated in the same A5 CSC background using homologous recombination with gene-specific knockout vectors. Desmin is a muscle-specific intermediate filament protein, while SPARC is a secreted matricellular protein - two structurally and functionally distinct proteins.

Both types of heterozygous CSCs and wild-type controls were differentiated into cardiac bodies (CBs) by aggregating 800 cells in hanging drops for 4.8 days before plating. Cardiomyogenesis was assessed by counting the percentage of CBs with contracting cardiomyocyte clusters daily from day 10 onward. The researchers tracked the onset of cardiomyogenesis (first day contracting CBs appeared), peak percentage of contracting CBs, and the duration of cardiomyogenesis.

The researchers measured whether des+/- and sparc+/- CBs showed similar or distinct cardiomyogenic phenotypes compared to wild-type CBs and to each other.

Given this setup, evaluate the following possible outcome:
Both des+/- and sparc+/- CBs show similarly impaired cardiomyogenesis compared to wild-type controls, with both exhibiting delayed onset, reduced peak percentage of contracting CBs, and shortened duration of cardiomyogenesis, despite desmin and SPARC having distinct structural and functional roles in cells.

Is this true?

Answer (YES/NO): NO